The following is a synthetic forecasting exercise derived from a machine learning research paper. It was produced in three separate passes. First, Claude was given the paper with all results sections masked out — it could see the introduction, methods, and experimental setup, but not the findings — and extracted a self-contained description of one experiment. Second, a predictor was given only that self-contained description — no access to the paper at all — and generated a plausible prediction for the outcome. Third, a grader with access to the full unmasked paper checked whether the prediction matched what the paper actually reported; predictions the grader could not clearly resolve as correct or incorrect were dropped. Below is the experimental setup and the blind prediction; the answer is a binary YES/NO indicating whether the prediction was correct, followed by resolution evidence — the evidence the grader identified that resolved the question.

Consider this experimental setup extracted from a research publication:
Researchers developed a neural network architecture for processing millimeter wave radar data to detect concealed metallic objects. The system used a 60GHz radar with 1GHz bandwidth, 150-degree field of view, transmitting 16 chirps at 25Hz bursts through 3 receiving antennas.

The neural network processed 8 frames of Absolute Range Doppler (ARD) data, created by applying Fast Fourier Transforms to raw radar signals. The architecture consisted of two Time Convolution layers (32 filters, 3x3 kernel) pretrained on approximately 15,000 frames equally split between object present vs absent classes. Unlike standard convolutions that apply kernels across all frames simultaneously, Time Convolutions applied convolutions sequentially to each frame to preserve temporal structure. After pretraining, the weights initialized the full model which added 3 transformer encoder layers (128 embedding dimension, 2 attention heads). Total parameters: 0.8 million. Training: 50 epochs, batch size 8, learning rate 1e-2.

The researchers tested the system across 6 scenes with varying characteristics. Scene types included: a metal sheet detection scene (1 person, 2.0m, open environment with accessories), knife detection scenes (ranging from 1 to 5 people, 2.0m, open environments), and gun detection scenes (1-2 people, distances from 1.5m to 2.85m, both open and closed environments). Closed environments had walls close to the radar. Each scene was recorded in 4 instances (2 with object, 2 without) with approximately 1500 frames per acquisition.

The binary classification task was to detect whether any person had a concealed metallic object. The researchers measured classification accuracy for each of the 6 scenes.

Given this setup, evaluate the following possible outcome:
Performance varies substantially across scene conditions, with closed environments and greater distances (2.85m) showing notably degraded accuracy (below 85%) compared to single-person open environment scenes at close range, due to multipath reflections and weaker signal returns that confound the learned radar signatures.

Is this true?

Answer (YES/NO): NO